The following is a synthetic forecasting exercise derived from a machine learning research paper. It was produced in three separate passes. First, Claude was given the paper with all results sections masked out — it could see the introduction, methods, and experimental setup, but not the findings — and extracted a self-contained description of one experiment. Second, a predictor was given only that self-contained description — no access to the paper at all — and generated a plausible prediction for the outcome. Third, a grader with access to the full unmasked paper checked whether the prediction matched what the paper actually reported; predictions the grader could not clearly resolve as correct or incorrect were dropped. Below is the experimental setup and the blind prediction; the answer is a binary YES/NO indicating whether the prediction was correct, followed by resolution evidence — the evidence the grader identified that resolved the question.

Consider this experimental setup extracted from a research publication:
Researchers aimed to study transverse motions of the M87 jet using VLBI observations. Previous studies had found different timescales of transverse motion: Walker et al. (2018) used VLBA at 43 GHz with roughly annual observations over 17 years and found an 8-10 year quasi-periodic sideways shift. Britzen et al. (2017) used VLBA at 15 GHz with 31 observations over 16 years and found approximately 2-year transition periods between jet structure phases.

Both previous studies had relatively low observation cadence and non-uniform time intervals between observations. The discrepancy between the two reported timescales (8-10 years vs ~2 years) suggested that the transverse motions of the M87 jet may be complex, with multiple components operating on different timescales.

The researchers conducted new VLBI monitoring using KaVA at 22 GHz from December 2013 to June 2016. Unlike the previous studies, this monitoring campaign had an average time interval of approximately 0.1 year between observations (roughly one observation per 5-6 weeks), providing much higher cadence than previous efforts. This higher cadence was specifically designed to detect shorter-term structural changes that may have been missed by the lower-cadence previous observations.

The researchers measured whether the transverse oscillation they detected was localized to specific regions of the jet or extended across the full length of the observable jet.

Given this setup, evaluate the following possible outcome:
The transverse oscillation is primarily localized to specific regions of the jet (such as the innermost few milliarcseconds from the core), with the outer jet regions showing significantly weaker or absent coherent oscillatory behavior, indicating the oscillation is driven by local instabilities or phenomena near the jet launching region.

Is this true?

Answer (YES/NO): NO